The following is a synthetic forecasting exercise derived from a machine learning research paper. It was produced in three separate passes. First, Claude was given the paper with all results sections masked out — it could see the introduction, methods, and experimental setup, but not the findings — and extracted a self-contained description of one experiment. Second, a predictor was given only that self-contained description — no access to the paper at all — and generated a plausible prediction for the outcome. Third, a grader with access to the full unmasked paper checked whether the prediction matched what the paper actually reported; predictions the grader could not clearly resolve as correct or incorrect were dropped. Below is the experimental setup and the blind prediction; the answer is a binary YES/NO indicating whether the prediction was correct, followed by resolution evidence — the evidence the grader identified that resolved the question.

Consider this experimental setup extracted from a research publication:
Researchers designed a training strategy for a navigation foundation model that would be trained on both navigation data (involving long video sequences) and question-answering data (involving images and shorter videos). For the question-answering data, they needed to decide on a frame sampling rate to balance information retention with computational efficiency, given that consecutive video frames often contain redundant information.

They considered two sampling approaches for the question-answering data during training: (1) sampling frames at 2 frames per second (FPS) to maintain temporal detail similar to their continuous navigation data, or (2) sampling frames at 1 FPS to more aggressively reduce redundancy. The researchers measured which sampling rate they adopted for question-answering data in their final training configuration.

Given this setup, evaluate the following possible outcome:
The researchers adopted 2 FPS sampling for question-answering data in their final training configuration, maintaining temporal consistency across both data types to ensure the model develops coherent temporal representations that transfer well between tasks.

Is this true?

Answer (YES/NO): NO